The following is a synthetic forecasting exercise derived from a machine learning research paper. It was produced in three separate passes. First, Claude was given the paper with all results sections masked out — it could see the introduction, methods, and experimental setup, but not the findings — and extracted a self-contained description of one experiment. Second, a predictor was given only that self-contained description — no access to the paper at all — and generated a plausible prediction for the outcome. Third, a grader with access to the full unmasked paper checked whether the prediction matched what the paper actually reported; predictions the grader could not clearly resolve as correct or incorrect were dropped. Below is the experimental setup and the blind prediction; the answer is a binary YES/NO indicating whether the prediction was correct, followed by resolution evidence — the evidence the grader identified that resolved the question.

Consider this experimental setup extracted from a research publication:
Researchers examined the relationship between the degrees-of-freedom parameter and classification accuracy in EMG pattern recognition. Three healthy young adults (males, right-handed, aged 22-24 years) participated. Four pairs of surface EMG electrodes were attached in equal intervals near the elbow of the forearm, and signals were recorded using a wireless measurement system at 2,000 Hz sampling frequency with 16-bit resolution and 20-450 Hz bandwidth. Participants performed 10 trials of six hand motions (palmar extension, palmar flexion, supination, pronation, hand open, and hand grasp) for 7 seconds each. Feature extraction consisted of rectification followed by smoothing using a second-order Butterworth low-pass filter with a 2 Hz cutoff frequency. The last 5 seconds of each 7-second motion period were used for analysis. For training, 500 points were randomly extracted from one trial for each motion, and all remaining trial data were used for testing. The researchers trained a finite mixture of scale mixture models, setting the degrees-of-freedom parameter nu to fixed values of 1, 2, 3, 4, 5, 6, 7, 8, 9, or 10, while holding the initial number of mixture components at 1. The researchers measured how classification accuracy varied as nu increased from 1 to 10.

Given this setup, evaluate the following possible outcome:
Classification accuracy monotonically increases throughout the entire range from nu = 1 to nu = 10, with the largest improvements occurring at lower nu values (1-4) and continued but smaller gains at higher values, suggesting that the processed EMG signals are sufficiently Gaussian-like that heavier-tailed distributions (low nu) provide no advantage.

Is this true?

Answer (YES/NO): NO